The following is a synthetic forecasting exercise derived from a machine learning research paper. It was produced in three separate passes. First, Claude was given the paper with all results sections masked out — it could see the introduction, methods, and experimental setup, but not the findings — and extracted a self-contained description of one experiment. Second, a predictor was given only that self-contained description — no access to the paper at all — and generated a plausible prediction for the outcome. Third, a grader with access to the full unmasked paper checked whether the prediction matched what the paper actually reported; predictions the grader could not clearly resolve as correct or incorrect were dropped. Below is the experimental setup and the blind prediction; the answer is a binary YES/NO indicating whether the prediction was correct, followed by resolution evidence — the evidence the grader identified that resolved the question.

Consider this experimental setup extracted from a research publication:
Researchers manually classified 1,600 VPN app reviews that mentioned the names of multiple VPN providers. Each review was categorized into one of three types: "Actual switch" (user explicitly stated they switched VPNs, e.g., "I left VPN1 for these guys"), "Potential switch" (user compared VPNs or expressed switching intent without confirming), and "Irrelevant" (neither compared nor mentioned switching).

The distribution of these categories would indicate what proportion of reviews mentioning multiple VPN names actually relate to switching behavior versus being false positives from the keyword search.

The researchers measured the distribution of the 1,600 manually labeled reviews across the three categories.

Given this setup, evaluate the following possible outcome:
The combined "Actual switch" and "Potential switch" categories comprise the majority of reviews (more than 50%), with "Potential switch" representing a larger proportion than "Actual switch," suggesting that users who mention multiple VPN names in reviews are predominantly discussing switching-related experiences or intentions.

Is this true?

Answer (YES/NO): YES